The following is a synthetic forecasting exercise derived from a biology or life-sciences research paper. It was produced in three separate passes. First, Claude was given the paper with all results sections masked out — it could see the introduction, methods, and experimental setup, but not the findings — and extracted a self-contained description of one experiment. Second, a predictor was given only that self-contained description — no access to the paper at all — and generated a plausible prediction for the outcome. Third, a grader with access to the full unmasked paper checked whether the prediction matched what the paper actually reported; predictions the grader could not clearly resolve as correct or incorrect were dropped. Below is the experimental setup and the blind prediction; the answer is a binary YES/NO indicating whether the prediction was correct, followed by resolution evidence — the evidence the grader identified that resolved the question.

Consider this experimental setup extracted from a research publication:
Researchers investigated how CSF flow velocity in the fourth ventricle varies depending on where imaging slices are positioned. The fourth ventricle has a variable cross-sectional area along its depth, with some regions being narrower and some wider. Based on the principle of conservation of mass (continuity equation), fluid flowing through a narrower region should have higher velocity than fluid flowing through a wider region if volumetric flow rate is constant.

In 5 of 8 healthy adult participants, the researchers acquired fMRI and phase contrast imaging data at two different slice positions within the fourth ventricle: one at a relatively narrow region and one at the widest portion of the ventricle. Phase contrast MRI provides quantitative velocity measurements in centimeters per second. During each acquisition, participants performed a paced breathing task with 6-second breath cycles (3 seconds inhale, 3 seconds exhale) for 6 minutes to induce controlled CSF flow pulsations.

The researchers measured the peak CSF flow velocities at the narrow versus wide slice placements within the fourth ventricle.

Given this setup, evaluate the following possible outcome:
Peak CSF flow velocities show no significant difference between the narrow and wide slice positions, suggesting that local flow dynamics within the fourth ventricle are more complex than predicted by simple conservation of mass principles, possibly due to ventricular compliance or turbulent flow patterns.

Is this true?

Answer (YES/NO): NO